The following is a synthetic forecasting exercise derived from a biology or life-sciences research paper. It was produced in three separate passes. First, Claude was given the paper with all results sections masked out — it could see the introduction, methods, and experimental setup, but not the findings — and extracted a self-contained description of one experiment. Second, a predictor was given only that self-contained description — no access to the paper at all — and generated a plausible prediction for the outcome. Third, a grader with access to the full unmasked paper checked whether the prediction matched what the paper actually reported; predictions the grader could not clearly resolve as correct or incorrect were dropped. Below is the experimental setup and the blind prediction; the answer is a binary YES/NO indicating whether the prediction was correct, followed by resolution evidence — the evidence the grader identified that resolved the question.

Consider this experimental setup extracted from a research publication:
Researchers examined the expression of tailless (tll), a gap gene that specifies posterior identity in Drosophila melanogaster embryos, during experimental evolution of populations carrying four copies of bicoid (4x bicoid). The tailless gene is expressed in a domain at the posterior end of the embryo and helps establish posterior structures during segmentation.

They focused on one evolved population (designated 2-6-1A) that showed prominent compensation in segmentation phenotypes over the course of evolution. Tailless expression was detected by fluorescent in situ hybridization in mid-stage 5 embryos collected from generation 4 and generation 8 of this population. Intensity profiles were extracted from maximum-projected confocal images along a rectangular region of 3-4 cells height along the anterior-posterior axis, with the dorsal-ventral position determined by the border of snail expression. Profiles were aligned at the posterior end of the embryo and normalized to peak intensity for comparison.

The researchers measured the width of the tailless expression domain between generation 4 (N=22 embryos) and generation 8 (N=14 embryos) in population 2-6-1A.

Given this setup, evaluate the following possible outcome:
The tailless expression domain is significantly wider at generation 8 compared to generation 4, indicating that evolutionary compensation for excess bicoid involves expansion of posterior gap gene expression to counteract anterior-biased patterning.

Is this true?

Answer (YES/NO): YES